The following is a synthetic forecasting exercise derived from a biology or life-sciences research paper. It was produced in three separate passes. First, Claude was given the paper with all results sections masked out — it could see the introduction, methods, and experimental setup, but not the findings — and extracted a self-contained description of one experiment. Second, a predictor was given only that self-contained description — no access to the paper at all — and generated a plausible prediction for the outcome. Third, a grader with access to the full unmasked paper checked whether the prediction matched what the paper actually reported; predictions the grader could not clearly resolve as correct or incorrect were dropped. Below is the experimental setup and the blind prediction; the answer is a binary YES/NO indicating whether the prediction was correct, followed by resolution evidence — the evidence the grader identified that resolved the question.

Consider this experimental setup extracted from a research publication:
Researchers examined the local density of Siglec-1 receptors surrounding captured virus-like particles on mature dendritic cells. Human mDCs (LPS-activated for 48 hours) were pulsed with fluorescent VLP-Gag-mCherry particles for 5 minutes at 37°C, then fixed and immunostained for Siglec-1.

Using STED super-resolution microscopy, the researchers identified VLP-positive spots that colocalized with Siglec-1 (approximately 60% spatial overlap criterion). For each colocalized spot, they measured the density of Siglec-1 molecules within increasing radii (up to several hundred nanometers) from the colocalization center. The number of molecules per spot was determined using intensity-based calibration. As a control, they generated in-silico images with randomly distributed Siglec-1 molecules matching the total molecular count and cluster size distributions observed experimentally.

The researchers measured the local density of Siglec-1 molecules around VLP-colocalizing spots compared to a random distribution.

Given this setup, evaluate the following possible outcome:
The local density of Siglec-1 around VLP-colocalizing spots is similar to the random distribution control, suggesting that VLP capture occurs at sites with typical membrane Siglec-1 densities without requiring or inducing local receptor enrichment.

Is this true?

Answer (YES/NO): NO